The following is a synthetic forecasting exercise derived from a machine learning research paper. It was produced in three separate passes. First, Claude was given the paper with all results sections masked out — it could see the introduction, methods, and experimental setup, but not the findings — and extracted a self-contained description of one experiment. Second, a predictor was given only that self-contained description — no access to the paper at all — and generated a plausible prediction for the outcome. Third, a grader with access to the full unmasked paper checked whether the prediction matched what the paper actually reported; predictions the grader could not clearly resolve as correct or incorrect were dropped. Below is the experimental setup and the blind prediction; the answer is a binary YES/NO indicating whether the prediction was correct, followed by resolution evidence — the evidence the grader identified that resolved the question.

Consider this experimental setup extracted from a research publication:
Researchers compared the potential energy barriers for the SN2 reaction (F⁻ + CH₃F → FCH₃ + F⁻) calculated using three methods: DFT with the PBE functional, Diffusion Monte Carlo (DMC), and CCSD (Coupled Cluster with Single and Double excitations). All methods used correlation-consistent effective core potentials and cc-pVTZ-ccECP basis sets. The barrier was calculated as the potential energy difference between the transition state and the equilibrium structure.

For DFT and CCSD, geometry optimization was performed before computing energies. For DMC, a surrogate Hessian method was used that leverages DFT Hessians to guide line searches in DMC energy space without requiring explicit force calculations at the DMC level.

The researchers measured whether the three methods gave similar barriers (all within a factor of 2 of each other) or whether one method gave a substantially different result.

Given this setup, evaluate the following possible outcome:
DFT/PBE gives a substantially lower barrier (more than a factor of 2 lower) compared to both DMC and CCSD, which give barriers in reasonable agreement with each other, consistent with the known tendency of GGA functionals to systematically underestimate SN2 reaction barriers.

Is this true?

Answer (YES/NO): YES